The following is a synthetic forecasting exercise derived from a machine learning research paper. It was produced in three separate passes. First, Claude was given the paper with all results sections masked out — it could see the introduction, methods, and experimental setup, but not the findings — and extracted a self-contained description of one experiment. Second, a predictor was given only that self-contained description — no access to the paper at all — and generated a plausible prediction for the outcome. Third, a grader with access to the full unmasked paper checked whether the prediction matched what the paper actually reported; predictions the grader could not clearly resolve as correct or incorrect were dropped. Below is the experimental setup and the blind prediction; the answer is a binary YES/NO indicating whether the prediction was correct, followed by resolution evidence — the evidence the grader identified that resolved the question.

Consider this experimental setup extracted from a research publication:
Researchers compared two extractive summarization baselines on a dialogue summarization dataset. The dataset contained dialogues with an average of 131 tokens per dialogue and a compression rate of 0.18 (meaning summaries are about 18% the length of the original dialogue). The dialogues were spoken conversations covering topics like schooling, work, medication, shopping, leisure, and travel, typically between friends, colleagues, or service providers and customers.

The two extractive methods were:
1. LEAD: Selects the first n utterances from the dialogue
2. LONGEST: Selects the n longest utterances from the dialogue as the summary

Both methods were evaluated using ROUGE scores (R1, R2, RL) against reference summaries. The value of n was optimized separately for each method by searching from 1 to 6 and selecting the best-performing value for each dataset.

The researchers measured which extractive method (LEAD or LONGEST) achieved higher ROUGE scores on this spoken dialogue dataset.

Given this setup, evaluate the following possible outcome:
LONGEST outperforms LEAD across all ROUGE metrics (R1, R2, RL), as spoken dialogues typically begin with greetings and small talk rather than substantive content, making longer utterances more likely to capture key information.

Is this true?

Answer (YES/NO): NO